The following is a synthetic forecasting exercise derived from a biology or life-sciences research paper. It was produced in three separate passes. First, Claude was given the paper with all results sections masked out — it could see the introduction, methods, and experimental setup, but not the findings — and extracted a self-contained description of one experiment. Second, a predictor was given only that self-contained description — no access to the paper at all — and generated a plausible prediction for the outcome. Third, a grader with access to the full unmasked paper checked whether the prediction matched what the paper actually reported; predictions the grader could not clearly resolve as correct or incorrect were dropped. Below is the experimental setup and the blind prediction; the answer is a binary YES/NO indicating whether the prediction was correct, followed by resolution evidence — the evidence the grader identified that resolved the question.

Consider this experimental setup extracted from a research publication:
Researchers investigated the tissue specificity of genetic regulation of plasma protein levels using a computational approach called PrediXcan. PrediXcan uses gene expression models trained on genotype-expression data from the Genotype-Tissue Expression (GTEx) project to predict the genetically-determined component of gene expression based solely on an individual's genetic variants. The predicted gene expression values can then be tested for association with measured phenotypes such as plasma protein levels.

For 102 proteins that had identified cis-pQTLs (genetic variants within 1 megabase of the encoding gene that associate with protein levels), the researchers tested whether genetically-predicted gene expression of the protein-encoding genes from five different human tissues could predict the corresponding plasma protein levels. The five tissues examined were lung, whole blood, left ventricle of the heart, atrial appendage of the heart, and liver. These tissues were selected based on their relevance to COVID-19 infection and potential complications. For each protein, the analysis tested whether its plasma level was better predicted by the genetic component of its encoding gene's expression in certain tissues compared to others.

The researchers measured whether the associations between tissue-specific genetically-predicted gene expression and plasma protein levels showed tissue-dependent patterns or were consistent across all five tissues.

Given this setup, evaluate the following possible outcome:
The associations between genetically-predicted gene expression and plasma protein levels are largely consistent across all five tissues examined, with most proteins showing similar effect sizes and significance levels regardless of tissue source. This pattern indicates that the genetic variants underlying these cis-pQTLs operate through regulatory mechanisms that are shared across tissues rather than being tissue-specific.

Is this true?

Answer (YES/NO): NO